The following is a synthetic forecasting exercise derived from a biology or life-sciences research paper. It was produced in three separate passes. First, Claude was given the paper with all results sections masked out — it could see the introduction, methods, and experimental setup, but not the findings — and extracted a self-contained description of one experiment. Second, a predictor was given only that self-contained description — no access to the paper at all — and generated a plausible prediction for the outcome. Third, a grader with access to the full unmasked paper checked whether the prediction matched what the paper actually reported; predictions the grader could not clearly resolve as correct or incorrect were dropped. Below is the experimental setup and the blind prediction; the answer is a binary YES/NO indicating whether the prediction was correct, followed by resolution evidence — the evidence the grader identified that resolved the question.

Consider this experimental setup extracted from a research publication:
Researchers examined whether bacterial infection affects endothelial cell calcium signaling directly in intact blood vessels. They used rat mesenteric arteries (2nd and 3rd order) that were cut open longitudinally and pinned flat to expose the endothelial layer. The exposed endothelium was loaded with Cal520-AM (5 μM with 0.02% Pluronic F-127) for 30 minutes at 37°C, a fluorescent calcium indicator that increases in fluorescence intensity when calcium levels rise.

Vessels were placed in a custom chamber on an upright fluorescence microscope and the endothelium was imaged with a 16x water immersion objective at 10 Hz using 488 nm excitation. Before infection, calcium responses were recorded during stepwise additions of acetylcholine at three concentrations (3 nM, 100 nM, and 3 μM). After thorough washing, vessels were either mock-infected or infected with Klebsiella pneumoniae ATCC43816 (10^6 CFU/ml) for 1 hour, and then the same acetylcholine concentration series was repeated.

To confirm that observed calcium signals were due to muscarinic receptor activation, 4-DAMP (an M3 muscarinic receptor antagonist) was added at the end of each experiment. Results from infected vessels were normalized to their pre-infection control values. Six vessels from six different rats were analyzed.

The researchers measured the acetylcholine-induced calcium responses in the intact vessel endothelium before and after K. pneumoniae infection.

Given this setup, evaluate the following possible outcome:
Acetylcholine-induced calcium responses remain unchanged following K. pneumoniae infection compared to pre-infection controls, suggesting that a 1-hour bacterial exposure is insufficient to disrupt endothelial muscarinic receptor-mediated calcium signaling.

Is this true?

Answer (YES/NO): NO